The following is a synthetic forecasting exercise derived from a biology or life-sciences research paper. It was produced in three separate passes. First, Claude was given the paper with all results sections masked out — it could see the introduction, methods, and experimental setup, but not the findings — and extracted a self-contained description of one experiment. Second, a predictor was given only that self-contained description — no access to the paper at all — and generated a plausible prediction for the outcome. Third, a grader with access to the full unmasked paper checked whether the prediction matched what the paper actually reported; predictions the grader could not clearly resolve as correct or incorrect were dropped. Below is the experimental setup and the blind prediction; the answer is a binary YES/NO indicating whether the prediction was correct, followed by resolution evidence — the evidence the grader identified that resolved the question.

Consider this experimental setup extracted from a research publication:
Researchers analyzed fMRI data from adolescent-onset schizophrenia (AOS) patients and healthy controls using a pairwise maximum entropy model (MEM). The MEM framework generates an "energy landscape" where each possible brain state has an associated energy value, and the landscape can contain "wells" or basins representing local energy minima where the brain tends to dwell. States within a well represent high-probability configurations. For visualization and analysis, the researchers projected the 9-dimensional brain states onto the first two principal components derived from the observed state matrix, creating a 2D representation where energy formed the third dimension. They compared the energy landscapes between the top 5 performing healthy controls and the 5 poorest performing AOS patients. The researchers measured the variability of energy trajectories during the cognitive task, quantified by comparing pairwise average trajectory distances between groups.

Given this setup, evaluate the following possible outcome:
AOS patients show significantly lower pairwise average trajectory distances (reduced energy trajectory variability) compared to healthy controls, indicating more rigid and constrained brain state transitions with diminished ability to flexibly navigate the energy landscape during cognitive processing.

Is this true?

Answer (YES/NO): NO